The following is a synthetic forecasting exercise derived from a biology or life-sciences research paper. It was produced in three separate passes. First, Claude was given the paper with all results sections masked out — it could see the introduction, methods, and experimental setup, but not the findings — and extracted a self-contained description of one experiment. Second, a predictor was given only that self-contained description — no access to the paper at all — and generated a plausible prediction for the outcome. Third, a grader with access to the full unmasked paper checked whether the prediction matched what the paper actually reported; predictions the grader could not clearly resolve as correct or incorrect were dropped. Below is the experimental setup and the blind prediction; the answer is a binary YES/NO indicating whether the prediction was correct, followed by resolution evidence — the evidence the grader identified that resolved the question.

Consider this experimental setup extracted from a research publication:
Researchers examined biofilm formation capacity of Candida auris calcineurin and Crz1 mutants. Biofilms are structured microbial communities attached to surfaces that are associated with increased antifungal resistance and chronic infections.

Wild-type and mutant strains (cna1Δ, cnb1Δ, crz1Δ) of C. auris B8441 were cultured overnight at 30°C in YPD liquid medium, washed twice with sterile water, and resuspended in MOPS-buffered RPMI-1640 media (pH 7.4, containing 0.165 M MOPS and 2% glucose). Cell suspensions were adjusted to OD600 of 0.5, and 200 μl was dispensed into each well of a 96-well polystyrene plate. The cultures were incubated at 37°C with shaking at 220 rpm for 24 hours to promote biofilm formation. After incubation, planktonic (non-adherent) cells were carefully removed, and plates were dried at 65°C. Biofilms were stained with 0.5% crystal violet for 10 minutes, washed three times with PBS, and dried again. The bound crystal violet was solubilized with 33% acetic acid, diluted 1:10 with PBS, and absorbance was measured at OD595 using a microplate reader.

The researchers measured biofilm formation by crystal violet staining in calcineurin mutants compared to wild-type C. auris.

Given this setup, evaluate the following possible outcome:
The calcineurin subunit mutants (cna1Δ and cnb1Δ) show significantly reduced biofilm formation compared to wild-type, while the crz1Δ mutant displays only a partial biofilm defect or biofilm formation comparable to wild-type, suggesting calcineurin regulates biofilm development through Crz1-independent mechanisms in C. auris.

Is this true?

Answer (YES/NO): NO